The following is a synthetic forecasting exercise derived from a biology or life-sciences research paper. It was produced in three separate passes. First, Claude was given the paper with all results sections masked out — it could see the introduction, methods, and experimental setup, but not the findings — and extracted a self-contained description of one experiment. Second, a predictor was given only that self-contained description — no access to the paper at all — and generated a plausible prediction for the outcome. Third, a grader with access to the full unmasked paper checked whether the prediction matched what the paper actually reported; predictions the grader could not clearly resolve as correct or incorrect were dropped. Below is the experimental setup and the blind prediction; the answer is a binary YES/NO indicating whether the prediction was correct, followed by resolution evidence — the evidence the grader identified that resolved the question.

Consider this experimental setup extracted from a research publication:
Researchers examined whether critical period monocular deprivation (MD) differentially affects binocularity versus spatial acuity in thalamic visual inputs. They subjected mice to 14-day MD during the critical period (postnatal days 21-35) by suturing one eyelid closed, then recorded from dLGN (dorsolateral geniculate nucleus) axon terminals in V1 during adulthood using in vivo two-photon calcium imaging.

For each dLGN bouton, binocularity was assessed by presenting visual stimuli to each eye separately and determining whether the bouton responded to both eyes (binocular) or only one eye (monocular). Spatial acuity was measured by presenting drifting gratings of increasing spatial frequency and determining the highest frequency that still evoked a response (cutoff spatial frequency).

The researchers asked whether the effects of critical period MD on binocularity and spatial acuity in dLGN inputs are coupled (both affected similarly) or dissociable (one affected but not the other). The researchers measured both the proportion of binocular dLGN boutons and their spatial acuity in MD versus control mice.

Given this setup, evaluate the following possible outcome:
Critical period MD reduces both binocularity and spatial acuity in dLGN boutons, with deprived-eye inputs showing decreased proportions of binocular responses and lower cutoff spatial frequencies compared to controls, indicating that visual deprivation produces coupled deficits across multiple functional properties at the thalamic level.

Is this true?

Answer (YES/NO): NO